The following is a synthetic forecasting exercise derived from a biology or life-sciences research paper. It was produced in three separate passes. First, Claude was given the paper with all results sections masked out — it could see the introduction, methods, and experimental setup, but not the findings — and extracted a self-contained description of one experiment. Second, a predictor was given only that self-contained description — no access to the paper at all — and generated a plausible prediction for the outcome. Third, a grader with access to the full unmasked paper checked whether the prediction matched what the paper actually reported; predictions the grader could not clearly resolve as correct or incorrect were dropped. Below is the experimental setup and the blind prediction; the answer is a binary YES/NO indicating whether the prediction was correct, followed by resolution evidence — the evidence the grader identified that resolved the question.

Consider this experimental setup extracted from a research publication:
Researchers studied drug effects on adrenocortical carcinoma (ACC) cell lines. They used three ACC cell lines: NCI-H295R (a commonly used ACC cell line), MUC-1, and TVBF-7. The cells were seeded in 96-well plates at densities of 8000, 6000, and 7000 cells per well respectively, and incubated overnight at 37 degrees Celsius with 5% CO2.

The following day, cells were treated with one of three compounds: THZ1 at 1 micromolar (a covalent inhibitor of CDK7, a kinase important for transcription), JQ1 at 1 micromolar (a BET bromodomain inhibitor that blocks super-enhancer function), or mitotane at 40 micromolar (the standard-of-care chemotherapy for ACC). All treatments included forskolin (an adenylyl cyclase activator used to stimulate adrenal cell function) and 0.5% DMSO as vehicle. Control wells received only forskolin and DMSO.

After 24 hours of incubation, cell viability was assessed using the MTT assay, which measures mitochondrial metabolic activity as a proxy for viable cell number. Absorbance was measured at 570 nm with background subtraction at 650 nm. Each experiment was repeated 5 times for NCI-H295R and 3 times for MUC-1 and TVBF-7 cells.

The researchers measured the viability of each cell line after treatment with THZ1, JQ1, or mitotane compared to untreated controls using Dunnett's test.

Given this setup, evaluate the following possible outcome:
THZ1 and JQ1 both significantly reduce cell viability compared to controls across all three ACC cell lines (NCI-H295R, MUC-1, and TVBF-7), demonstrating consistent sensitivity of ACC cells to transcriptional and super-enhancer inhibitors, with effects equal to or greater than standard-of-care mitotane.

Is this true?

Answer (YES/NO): NO